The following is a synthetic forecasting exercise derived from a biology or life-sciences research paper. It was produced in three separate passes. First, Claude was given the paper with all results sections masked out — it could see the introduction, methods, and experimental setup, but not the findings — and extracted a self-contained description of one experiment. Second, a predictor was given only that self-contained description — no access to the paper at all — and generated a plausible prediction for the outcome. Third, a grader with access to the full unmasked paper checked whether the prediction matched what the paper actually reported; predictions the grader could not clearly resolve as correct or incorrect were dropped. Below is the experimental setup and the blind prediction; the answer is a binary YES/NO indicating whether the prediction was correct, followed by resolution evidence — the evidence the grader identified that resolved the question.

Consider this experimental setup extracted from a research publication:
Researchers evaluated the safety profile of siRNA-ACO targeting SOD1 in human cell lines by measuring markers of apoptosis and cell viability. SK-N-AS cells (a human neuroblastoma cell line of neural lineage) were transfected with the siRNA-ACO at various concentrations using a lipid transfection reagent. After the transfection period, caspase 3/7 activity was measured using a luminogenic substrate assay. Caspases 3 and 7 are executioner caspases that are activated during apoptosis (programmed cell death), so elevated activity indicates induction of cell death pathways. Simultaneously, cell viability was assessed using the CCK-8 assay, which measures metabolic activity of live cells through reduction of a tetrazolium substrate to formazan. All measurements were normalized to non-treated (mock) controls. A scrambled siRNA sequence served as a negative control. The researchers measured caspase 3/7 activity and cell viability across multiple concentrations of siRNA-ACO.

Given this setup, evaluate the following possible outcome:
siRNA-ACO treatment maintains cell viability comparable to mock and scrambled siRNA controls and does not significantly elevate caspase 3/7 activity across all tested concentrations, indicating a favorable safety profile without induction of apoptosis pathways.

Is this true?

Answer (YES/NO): NO